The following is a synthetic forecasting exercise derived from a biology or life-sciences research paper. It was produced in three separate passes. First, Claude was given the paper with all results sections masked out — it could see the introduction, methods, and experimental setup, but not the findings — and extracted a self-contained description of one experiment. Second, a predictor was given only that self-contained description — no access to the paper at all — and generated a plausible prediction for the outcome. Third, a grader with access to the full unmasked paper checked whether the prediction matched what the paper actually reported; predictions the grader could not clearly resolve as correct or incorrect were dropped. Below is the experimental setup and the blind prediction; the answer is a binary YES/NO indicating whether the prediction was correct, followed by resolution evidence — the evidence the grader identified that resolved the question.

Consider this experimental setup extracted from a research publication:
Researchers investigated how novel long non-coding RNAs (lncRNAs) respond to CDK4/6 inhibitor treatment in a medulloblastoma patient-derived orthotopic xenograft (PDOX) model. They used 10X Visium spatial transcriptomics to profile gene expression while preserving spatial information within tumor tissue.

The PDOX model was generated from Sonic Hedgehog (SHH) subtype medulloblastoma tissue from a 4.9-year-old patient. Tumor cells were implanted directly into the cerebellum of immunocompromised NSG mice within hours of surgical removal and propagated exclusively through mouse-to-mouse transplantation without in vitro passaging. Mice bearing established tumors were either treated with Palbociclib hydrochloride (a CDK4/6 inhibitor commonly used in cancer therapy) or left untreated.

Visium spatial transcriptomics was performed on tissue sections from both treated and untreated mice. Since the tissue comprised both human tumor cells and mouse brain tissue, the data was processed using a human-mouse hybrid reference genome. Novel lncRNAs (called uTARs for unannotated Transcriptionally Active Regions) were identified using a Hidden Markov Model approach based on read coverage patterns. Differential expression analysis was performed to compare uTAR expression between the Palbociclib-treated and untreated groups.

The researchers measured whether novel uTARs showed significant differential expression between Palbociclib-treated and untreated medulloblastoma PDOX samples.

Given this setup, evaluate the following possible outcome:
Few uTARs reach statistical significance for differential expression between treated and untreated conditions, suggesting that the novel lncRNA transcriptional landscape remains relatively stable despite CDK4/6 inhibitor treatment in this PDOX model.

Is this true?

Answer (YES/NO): NO